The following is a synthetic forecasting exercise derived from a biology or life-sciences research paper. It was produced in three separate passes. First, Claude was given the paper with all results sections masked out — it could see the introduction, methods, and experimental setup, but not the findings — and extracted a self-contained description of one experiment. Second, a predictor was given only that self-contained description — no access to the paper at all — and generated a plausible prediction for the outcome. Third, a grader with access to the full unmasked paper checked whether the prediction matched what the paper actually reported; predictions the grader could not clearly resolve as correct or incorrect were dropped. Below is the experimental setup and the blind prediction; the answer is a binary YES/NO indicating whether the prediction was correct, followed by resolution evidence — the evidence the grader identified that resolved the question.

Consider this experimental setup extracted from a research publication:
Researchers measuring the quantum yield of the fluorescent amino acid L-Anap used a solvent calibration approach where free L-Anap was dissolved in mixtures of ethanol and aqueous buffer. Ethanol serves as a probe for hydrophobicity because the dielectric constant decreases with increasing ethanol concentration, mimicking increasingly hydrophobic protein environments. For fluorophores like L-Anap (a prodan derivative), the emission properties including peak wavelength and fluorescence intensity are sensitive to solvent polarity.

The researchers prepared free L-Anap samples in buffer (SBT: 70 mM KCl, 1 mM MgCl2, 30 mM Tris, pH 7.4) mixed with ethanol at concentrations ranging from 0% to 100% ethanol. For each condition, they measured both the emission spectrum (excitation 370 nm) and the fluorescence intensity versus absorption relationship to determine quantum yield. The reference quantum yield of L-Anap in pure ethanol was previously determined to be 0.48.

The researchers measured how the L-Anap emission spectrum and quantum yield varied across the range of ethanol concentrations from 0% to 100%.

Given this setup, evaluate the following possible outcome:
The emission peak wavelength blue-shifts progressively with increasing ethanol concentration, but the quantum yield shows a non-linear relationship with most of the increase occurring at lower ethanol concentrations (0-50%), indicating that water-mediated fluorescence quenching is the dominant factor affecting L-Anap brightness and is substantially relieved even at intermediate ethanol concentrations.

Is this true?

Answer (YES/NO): NO